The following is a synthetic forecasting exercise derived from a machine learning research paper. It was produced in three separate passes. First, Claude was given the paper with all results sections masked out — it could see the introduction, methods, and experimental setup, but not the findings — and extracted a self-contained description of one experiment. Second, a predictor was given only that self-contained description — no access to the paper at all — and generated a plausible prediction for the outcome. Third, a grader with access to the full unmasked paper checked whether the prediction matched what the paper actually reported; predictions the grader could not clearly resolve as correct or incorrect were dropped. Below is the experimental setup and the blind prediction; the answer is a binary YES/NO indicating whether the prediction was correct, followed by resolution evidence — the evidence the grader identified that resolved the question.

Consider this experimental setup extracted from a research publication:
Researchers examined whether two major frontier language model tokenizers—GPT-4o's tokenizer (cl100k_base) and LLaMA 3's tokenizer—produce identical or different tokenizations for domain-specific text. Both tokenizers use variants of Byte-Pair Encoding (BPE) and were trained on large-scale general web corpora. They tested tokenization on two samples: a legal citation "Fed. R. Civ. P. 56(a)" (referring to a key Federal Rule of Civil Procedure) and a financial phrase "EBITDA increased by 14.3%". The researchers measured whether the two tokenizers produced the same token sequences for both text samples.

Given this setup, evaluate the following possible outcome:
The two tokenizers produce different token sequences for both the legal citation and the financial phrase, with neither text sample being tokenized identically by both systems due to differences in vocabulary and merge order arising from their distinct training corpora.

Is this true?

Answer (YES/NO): NO